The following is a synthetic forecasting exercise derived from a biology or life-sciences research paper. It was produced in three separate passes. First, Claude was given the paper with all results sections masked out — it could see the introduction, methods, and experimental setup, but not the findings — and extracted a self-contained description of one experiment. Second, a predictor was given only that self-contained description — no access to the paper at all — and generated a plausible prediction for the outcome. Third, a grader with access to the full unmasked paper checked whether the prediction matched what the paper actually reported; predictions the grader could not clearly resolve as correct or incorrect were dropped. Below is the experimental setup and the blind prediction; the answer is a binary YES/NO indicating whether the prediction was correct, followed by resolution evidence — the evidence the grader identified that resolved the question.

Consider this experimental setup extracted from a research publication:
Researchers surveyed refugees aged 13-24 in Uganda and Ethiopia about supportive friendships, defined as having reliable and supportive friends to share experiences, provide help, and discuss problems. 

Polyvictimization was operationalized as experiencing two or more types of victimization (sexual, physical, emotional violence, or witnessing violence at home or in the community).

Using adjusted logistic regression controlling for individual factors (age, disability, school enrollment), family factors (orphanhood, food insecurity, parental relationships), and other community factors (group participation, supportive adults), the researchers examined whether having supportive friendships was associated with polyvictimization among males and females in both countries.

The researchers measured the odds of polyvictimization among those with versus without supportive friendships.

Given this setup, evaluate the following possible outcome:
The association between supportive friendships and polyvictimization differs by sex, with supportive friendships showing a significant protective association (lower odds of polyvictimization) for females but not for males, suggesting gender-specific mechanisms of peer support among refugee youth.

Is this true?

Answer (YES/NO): NO